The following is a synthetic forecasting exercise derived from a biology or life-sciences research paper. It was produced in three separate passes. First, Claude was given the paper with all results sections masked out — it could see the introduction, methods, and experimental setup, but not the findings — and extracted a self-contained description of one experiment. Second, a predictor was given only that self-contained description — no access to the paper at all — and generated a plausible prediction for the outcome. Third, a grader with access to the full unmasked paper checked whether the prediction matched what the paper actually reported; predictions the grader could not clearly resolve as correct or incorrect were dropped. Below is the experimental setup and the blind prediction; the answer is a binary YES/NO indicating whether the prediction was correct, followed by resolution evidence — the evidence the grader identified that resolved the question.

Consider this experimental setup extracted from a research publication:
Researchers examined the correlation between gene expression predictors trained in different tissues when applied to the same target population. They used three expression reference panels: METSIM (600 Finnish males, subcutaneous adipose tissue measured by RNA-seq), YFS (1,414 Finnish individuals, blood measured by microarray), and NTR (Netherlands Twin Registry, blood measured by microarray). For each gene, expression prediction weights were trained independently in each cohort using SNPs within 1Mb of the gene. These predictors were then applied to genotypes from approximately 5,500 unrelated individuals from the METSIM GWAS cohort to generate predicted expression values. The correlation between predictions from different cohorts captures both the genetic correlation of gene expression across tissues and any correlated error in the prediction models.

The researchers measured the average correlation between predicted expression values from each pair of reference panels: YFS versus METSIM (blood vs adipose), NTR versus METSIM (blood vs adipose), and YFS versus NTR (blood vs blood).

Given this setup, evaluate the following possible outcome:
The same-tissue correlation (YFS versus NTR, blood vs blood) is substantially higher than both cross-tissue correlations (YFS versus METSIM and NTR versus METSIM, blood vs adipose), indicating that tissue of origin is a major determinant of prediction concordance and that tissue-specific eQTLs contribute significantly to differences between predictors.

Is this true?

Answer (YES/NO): YES